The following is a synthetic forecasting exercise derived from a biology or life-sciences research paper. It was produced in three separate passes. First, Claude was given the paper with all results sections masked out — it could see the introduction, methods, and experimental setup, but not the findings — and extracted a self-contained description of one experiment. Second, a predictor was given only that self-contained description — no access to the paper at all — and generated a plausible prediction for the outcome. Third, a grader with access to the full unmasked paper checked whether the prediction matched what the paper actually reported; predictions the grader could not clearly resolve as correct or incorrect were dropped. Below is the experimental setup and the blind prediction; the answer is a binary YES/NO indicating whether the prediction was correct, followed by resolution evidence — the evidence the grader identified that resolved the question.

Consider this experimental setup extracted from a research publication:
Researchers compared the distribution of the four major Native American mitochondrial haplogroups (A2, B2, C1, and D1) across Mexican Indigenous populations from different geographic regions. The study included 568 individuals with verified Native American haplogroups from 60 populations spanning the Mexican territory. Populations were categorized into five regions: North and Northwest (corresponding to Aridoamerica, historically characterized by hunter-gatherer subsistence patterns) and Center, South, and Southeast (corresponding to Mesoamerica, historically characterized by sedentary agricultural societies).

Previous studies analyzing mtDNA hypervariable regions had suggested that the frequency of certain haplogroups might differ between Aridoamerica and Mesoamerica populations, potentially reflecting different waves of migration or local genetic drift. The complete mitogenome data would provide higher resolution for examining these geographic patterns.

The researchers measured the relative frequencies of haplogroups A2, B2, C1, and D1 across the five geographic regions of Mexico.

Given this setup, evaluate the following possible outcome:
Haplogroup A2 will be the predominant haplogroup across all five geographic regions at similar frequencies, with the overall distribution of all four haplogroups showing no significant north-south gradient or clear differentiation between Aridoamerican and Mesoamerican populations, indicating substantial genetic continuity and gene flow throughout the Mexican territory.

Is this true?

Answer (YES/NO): NO